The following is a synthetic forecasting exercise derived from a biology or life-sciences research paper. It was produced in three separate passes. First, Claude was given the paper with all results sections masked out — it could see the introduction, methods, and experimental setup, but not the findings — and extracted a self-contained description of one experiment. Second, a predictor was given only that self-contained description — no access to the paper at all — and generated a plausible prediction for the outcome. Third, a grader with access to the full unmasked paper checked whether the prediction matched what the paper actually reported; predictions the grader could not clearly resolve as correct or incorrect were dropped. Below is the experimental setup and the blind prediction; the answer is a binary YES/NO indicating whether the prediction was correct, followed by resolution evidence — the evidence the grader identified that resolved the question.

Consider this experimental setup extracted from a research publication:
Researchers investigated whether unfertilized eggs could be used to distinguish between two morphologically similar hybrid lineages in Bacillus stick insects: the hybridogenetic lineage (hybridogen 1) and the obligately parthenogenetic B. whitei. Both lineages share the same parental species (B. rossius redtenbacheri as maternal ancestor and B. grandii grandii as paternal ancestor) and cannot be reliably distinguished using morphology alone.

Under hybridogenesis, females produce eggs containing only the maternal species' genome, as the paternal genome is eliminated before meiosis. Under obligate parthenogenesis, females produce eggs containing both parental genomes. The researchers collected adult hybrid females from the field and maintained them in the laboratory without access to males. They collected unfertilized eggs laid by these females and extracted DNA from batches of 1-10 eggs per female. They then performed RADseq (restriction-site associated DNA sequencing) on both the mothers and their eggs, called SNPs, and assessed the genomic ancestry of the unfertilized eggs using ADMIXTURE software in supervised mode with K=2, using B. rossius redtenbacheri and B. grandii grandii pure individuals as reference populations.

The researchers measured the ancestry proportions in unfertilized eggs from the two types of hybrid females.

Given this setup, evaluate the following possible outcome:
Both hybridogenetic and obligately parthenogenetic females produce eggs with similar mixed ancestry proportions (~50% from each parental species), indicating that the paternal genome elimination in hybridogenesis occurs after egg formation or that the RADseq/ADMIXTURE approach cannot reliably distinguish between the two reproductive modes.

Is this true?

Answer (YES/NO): NO